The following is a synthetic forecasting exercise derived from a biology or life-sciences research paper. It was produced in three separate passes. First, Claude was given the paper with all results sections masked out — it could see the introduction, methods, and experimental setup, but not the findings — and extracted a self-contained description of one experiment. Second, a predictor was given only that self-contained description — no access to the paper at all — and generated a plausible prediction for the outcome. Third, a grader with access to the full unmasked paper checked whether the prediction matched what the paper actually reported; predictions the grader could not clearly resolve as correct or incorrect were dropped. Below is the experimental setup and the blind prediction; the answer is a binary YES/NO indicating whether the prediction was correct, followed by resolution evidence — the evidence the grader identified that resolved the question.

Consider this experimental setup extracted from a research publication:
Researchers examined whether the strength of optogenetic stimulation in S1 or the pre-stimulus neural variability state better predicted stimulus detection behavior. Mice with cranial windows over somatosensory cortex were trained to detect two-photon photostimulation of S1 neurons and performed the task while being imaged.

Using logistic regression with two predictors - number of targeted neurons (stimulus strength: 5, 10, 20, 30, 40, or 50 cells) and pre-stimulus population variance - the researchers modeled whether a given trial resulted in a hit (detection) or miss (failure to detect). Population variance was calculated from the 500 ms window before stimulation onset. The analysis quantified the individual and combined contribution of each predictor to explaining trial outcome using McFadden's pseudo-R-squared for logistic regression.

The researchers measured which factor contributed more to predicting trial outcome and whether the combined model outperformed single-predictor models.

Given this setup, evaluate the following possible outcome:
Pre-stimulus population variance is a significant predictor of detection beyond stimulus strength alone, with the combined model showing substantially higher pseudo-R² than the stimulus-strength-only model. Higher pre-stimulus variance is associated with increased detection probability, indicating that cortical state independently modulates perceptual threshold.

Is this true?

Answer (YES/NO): NO